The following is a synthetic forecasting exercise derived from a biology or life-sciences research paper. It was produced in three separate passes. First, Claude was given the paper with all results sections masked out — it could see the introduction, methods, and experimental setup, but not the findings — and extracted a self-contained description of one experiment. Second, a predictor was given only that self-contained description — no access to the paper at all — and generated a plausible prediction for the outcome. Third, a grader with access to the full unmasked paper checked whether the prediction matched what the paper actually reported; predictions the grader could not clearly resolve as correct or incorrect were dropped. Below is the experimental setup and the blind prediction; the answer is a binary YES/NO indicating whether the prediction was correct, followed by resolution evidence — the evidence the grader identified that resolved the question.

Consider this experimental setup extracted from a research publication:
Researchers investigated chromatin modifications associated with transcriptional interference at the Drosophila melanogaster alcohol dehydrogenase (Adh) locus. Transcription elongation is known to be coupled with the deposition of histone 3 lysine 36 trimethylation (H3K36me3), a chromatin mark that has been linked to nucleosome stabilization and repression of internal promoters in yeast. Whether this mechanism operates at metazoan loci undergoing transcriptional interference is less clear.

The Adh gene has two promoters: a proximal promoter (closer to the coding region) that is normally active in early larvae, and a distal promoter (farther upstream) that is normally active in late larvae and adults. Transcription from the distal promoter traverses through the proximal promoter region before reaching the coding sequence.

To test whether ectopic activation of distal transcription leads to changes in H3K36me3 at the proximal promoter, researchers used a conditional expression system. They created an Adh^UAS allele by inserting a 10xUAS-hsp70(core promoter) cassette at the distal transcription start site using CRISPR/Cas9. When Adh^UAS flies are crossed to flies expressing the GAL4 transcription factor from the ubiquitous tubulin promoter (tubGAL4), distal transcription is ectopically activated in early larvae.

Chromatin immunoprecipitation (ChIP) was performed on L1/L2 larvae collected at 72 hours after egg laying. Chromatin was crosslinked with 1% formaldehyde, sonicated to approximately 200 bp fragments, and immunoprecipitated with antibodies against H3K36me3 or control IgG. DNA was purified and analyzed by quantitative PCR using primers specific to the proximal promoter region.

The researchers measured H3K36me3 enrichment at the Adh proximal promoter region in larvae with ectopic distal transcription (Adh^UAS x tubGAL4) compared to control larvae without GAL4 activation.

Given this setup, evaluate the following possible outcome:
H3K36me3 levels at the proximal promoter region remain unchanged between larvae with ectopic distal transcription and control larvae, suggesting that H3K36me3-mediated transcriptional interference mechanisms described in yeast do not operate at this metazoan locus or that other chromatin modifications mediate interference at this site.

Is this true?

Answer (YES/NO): NO